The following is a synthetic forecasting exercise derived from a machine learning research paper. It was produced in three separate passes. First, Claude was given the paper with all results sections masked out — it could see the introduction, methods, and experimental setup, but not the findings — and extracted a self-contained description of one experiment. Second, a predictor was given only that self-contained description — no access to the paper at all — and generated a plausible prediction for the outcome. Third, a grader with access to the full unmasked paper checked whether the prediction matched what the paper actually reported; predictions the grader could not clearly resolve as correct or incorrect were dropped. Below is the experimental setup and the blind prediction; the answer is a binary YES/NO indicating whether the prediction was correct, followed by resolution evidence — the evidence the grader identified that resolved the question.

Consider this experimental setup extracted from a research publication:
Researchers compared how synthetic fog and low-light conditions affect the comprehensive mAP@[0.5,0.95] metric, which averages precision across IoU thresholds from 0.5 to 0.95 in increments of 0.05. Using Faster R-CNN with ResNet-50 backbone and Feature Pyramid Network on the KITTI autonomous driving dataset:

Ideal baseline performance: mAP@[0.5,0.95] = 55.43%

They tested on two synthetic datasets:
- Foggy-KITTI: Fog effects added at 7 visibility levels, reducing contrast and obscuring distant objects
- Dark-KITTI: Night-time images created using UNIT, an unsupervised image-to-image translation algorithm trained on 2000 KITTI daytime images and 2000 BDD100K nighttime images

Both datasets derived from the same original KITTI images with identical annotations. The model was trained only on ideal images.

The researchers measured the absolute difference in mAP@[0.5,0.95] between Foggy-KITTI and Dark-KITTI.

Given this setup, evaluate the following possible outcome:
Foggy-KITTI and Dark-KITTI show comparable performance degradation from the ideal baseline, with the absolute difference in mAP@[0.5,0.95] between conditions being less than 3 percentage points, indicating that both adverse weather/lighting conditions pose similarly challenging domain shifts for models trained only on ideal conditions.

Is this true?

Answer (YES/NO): NO